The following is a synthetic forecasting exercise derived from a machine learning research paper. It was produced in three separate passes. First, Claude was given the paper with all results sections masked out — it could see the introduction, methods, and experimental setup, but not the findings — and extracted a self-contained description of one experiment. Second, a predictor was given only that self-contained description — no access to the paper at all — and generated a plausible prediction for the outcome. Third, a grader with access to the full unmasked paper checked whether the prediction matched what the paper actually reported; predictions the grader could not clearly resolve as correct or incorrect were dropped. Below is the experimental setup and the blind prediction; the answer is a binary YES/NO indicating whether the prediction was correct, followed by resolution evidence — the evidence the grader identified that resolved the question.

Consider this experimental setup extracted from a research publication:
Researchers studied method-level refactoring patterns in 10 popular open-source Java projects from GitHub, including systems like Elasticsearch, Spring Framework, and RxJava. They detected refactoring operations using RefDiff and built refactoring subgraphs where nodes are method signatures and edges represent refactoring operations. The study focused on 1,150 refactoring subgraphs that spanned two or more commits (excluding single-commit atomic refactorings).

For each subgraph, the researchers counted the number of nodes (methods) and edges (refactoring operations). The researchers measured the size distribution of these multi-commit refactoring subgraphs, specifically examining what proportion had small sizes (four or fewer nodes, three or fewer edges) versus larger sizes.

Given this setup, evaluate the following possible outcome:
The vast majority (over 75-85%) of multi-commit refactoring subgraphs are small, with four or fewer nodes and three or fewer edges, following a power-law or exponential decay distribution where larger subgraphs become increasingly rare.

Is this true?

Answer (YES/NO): YES